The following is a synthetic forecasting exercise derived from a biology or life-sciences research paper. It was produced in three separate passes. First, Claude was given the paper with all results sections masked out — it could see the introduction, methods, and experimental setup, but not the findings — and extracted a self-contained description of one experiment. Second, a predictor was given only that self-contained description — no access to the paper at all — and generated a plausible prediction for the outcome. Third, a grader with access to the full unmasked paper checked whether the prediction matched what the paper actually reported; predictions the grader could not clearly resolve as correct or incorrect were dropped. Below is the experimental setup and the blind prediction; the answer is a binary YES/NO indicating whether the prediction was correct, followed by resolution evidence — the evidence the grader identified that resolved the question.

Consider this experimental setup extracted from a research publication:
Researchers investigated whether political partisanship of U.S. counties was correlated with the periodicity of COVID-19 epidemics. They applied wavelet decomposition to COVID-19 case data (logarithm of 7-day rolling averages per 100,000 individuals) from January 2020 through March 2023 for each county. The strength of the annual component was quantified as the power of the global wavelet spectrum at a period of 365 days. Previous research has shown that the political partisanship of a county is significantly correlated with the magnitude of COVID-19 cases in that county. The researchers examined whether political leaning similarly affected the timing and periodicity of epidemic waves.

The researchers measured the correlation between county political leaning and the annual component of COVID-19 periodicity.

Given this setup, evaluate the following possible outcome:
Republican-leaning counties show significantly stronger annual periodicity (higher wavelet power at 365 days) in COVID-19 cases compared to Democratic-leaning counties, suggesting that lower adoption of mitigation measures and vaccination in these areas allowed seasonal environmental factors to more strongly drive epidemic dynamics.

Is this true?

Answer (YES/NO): NO